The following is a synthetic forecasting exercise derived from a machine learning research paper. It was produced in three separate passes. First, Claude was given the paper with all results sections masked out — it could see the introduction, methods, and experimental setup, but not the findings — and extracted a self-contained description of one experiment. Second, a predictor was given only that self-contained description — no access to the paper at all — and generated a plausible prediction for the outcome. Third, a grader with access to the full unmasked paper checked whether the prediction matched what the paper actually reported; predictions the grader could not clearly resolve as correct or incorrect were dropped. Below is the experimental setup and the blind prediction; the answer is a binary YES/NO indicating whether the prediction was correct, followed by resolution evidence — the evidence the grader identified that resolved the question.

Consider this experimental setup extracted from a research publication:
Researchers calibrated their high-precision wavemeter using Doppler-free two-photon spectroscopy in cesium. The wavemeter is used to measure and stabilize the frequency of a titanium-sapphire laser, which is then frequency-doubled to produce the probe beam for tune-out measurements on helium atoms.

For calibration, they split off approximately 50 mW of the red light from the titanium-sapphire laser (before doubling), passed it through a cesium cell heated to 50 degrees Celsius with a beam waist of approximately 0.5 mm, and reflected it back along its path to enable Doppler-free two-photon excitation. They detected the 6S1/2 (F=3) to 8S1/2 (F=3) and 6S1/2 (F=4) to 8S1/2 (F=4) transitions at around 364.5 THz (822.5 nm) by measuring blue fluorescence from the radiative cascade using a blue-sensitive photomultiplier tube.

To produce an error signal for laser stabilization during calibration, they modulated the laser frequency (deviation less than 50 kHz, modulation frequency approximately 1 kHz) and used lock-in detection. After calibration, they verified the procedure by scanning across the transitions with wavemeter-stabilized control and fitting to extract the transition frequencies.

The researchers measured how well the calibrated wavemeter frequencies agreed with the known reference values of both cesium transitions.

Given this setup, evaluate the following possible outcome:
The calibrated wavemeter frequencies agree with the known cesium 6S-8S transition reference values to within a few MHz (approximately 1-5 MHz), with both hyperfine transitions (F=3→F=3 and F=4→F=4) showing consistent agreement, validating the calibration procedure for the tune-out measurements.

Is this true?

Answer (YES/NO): NO